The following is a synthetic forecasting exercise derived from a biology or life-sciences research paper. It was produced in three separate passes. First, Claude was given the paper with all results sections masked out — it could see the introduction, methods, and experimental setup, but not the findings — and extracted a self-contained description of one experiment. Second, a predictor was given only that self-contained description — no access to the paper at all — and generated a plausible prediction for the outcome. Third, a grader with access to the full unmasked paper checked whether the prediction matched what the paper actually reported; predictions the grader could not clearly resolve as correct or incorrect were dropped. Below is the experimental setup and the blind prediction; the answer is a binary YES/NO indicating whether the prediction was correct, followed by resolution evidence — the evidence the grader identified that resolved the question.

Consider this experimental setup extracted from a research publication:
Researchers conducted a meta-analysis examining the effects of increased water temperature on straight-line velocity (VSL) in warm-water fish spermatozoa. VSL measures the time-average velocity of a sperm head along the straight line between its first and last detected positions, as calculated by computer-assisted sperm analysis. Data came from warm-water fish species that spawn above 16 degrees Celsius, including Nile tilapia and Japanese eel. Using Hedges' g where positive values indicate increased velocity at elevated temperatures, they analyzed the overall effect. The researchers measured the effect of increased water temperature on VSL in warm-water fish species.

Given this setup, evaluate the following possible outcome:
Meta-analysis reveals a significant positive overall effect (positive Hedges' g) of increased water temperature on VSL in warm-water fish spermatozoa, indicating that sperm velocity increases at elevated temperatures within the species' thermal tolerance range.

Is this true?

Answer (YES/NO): YES